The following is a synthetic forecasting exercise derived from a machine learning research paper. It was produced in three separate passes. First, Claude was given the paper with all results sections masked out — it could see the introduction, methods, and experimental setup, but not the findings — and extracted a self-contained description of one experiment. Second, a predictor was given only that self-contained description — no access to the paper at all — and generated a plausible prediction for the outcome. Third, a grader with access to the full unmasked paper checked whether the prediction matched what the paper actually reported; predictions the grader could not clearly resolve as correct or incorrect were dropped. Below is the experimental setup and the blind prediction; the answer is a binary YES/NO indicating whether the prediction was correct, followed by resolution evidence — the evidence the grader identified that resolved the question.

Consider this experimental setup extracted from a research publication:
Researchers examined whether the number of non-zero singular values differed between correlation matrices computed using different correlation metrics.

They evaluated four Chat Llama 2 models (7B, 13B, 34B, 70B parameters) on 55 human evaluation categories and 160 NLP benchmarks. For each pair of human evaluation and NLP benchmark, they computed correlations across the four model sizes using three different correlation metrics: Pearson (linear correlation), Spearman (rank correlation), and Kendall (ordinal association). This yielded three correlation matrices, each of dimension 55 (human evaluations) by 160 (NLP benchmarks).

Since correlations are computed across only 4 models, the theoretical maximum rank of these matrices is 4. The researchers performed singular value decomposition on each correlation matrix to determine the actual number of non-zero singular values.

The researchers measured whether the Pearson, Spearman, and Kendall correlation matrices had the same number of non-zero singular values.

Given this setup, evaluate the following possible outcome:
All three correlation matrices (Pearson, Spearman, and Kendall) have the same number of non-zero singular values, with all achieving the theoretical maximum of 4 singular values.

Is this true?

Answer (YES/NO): NO